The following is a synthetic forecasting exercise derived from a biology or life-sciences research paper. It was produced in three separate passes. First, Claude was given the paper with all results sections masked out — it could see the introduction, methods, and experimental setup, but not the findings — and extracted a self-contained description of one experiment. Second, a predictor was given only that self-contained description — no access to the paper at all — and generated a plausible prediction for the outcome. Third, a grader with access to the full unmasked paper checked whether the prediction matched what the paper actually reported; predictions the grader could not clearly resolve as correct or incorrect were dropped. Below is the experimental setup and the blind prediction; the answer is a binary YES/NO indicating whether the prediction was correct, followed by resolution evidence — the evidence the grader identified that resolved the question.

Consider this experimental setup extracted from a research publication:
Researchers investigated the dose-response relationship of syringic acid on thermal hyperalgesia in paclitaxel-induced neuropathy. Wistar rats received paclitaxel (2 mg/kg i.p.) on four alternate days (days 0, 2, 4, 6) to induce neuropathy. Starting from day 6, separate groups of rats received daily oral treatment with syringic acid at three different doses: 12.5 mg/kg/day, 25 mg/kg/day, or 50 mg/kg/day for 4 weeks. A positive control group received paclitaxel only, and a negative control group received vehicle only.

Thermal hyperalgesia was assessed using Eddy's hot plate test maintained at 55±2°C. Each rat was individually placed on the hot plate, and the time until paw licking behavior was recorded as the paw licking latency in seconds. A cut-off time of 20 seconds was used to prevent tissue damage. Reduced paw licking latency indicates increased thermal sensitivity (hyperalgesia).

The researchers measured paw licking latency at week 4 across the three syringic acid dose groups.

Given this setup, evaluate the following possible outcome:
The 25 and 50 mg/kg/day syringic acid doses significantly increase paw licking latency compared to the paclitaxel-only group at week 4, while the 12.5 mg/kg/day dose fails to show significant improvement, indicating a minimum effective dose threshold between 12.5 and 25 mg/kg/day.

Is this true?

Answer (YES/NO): NO